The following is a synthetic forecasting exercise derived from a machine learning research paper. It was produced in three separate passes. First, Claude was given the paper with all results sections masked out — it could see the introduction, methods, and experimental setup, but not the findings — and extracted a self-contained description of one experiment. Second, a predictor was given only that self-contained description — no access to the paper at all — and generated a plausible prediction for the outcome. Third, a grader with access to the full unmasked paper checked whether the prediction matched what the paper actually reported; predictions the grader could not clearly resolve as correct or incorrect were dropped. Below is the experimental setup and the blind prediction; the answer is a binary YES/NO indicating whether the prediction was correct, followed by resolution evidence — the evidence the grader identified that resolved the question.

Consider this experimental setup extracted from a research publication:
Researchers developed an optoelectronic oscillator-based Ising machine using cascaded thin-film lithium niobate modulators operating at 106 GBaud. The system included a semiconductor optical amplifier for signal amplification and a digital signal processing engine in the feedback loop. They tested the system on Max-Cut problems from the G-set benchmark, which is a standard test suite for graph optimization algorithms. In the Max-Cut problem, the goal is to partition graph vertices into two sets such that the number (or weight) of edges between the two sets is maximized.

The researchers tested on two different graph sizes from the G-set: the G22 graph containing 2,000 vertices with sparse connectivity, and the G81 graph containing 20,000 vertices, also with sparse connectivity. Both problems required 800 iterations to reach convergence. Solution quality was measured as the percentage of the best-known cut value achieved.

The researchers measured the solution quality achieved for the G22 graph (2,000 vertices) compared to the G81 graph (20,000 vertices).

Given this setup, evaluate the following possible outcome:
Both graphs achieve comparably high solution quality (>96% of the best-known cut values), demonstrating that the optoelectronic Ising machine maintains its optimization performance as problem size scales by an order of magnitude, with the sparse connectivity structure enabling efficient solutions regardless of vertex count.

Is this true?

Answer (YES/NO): YES